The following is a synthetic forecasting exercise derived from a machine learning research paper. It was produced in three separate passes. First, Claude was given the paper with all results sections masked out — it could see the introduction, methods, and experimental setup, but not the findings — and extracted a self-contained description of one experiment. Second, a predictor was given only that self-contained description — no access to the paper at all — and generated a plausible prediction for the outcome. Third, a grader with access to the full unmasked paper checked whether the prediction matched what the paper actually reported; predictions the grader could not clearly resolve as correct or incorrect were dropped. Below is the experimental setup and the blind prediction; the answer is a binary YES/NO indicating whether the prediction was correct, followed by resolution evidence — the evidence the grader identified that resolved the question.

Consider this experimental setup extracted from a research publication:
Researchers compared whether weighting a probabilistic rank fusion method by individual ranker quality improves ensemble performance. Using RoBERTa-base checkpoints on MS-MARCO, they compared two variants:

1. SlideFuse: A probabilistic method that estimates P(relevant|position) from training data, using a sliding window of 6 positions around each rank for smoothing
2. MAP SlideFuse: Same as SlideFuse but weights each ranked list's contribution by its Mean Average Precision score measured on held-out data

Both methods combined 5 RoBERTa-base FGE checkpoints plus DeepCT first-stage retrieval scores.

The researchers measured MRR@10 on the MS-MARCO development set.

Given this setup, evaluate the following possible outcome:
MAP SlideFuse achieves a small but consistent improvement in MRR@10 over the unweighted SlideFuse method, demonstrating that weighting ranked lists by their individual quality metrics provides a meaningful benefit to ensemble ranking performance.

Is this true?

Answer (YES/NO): NO